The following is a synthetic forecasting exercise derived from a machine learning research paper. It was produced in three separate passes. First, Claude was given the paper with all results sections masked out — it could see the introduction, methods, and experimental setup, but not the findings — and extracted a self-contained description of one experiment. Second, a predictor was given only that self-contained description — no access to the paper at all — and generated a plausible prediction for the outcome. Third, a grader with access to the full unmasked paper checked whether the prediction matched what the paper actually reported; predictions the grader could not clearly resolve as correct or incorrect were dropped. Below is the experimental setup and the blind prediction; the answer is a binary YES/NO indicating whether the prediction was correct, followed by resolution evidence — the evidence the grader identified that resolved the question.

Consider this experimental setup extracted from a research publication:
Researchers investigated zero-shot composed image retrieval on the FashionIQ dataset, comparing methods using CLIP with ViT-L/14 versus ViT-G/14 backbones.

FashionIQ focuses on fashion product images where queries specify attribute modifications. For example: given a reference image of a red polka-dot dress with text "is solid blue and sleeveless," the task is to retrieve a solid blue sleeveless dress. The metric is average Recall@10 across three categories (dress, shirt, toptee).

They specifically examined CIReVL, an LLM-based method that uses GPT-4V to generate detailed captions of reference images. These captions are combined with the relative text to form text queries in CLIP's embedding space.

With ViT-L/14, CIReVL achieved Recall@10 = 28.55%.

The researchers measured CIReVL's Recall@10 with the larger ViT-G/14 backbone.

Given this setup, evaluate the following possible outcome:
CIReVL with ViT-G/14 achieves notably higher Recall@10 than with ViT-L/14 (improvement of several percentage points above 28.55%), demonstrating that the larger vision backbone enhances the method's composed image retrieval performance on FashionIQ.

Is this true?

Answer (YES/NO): YES